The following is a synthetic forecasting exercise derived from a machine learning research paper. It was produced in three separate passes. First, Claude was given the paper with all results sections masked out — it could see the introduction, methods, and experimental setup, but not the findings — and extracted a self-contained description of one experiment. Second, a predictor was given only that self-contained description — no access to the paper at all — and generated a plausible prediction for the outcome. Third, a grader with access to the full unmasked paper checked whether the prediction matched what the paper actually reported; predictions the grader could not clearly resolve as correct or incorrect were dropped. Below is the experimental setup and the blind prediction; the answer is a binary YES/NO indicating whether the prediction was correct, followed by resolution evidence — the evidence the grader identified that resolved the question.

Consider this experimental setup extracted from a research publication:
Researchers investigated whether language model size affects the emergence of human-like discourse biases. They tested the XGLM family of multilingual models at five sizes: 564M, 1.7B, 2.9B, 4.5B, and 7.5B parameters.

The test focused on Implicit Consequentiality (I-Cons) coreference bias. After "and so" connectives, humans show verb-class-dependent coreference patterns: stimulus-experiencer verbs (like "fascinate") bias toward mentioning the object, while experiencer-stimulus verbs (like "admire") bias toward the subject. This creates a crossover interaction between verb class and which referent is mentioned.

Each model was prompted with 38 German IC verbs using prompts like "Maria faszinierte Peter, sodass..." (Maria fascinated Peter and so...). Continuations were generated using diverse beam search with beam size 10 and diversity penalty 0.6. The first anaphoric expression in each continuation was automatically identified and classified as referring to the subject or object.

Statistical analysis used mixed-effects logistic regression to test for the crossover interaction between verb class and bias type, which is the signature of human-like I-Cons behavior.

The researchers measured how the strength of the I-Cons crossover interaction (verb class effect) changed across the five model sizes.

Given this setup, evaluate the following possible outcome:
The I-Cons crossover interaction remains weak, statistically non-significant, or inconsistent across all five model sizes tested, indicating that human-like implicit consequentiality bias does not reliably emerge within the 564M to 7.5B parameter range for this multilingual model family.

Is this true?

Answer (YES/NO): NO